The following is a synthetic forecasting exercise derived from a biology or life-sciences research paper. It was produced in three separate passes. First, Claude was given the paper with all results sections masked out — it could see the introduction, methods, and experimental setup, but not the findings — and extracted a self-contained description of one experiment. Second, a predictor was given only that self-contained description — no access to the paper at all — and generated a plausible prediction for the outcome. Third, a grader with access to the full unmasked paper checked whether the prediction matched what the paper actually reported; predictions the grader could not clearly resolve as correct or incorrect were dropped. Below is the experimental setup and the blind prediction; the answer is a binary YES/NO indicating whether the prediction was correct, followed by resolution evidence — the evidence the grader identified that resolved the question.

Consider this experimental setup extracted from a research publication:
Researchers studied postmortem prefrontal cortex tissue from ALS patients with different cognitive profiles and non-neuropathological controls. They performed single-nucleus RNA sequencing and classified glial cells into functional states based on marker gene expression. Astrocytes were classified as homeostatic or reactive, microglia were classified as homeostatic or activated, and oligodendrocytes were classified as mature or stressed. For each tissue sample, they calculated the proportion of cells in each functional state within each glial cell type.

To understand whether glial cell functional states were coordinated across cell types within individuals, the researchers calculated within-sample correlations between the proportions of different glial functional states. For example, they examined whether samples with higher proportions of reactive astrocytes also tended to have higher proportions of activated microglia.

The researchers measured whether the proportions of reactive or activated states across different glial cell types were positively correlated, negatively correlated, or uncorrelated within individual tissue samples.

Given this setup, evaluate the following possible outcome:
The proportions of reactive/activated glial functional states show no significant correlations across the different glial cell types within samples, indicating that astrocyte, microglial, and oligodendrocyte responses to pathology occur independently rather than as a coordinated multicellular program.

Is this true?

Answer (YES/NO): NO